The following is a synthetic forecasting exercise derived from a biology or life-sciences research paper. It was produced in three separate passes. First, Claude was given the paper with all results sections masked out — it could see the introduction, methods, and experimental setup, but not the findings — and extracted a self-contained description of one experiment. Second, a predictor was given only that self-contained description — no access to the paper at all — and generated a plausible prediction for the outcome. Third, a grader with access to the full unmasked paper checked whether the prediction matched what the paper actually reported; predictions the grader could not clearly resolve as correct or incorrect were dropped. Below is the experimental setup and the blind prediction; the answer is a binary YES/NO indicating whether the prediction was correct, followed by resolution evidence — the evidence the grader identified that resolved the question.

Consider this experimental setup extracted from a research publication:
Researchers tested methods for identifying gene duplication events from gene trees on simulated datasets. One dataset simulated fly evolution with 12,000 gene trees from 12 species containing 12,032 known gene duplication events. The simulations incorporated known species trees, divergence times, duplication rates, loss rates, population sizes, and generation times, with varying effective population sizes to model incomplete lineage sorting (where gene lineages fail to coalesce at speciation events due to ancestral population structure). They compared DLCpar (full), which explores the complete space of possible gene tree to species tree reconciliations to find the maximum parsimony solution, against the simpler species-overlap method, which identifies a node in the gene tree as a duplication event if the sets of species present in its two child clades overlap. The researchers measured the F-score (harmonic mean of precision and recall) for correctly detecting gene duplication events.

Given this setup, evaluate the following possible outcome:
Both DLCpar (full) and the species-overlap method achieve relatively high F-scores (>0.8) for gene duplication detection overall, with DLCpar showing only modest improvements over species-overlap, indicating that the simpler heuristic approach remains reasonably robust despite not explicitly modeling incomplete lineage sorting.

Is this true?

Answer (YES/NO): NO